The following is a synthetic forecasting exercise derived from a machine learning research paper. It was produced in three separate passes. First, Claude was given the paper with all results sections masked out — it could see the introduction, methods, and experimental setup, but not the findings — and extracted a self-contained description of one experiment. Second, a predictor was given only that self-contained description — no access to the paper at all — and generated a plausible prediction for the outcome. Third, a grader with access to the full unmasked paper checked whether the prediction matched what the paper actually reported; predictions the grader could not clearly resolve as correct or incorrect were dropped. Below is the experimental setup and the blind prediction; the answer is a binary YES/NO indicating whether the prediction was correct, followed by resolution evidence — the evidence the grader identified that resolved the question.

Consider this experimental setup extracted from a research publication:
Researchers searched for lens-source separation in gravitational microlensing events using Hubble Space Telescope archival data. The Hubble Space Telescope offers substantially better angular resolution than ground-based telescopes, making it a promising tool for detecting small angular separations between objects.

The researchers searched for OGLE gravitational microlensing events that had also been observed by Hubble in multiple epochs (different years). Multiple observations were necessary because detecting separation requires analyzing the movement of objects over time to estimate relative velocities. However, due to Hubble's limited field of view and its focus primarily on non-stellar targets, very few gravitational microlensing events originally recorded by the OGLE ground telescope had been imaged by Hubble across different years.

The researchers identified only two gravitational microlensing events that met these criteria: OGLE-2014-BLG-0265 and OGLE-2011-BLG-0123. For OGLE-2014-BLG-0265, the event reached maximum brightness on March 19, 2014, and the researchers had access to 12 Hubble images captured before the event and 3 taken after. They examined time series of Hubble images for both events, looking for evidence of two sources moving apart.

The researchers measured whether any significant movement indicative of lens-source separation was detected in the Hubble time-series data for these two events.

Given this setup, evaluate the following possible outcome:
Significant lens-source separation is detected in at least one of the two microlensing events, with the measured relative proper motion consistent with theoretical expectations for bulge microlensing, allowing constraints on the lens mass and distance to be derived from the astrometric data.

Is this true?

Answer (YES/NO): NO